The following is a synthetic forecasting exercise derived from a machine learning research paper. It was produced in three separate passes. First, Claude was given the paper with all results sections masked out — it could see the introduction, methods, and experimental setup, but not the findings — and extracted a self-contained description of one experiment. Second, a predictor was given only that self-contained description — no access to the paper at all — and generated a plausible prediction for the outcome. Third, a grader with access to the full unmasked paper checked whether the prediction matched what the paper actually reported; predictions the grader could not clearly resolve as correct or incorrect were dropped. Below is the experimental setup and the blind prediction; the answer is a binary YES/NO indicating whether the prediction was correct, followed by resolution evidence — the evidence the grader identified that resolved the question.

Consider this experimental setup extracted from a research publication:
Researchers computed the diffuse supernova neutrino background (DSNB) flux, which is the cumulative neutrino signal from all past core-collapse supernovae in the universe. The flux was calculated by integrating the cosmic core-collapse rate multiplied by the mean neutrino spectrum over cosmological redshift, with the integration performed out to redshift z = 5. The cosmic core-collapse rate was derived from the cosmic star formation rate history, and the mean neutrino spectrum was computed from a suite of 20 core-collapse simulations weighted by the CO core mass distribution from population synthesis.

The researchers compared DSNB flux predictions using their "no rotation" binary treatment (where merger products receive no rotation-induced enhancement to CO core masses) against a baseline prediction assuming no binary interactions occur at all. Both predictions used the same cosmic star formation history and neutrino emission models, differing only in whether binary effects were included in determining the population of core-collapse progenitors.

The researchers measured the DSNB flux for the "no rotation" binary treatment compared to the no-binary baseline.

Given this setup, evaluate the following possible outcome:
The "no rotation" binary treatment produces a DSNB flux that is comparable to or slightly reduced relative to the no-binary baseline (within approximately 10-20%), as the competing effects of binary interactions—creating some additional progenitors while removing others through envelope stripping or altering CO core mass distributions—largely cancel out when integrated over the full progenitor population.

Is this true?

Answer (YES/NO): NO